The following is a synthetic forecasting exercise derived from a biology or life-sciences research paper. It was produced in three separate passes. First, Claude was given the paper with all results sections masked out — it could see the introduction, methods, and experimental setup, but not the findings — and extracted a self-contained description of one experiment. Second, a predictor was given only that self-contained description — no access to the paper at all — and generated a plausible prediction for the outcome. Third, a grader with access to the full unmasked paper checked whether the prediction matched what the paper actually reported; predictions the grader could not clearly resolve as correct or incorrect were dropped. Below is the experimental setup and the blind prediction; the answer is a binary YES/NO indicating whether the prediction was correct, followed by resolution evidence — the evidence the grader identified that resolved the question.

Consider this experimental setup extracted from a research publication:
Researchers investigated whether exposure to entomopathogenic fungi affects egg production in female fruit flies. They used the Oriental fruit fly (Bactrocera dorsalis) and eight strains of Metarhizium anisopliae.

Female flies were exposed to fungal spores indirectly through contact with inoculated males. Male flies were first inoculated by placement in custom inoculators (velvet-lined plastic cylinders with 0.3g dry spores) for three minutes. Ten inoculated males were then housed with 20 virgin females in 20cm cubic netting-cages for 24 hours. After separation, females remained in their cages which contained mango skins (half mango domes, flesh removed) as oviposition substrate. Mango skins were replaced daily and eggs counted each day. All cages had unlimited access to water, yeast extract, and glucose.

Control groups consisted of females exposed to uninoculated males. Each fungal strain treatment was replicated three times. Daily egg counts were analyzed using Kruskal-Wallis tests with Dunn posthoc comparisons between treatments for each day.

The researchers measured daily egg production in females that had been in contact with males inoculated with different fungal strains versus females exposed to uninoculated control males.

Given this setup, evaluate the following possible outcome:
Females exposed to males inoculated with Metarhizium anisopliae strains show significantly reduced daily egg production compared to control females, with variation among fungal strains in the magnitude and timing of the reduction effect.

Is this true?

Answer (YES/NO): NO